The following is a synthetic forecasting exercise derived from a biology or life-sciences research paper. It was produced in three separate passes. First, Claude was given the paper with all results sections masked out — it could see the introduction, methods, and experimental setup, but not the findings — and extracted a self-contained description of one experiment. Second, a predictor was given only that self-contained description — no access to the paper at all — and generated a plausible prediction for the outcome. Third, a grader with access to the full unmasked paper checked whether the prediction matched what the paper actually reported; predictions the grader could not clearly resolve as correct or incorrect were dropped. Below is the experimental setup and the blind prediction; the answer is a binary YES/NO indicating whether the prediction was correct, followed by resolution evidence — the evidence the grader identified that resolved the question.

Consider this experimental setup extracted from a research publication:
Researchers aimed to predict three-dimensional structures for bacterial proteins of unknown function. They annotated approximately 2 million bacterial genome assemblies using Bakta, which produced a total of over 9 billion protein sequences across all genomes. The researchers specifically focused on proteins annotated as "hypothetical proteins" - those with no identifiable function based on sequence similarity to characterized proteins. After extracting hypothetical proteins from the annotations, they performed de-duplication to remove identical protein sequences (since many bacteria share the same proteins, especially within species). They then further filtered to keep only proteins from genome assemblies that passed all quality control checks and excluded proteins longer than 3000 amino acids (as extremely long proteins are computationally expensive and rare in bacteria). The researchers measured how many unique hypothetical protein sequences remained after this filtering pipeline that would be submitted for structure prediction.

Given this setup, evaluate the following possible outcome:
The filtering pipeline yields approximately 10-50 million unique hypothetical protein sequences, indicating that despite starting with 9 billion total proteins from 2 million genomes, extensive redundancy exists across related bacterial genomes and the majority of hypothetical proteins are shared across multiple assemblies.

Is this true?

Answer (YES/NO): YES